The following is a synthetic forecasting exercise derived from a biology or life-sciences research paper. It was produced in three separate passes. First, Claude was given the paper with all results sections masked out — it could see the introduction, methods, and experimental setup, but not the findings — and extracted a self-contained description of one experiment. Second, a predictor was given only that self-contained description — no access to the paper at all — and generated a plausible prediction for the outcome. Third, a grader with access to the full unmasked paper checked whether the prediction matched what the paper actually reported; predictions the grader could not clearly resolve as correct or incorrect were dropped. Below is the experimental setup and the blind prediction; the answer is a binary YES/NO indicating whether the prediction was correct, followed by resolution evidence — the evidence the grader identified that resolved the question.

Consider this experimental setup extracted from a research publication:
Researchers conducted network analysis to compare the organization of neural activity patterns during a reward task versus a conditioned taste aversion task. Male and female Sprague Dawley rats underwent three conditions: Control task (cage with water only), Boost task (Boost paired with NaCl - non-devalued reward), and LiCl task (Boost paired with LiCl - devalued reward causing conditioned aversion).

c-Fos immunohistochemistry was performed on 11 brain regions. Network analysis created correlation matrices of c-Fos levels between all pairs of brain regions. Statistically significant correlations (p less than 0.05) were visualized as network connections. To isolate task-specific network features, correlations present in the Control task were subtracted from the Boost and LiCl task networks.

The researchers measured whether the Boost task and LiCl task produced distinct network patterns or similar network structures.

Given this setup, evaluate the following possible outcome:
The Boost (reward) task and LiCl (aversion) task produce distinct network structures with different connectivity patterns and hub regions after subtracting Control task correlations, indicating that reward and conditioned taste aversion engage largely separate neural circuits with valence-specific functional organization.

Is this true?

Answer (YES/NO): NO